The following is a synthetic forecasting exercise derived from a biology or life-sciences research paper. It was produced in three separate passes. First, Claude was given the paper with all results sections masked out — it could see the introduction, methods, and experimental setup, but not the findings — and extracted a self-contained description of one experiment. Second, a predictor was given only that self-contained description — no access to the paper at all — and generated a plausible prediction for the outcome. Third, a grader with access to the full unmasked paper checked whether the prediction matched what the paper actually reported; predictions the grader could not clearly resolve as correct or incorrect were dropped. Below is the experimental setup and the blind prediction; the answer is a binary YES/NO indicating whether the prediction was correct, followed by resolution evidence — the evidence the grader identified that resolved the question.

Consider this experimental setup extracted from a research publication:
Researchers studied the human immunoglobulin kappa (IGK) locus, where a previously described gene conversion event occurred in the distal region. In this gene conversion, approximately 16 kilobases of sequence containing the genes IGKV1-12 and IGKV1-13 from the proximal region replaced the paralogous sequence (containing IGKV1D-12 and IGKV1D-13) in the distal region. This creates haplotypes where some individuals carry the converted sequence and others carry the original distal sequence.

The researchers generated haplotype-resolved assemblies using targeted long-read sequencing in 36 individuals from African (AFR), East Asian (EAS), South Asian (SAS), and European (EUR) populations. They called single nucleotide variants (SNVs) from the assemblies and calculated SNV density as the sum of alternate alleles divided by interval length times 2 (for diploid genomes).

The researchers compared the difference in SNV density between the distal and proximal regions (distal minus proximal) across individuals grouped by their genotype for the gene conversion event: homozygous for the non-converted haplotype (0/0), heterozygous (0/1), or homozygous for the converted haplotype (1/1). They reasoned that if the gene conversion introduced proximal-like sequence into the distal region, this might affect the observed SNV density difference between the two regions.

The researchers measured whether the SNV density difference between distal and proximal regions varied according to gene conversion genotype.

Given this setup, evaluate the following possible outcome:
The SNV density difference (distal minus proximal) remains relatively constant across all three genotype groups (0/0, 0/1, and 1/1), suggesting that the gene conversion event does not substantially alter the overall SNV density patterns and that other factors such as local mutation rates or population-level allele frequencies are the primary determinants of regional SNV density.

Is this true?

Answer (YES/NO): NO